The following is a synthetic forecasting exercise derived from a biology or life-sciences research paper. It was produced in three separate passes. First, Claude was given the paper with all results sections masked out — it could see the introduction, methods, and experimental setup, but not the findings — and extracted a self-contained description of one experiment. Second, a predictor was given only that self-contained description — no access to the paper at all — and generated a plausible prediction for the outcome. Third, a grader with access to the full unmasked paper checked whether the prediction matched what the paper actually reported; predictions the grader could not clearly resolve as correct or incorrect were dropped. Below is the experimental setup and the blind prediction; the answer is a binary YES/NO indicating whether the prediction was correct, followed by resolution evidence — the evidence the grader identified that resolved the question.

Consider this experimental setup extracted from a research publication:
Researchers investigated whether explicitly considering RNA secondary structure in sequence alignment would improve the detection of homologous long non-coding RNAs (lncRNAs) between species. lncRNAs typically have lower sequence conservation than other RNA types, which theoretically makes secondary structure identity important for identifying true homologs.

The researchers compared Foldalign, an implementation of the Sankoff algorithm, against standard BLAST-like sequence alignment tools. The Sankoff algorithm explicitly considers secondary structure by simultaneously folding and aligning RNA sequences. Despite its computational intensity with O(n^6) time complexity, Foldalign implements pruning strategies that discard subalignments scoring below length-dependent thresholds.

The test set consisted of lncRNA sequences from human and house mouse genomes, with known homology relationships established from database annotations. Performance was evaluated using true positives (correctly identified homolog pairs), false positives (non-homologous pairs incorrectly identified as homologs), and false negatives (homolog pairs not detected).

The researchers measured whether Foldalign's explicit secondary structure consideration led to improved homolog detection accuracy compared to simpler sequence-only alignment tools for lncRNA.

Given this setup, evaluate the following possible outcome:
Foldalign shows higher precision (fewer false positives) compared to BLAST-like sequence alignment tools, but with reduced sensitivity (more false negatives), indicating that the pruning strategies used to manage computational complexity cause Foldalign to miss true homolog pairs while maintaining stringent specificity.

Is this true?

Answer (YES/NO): NO